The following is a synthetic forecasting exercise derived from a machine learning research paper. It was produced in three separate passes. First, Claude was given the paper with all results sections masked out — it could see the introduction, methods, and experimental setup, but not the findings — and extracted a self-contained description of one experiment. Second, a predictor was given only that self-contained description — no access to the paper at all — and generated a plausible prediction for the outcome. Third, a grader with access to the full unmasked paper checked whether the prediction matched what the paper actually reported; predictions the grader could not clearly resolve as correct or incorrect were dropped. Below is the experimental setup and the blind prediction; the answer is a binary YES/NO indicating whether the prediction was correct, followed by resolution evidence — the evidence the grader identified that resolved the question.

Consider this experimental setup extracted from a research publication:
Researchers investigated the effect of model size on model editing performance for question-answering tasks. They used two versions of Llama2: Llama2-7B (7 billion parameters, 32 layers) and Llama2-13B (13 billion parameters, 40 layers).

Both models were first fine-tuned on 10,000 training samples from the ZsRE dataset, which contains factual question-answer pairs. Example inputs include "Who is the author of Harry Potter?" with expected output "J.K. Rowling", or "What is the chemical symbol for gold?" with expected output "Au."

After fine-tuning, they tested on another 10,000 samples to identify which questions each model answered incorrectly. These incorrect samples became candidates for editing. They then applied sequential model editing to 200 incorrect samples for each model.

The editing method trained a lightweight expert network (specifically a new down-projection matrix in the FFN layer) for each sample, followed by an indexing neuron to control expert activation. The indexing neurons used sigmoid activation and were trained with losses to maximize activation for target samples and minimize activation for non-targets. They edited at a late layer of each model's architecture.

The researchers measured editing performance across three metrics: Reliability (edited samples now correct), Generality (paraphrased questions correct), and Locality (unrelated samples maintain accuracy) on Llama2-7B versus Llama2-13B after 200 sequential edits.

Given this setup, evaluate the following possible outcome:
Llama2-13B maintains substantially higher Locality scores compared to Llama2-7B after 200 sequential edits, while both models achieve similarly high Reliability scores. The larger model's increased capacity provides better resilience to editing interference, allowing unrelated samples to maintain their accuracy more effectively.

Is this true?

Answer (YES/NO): NO